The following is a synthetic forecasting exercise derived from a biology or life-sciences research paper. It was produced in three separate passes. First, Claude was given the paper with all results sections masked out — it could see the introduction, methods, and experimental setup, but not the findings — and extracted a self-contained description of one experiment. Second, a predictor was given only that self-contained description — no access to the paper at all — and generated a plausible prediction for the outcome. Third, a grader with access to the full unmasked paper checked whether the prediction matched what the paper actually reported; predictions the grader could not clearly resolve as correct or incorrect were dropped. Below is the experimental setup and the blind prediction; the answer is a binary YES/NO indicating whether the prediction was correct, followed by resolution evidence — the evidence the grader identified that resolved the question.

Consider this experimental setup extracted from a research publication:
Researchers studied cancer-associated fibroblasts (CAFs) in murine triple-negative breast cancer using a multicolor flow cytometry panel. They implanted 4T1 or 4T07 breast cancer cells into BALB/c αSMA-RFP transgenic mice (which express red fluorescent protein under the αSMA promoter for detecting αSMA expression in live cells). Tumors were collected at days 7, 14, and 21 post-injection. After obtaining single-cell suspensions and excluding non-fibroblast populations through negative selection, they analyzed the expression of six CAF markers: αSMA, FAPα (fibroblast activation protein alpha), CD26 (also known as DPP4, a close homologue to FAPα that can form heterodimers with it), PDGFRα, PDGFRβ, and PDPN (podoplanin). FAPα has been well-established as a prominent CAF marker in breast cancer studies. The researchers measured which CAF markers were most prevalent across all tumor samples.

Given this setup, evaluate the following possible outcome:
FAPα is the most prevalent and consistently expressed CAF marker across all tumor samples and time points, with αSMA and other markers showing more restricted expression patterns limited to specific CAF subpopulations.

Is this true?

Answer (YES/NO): NO